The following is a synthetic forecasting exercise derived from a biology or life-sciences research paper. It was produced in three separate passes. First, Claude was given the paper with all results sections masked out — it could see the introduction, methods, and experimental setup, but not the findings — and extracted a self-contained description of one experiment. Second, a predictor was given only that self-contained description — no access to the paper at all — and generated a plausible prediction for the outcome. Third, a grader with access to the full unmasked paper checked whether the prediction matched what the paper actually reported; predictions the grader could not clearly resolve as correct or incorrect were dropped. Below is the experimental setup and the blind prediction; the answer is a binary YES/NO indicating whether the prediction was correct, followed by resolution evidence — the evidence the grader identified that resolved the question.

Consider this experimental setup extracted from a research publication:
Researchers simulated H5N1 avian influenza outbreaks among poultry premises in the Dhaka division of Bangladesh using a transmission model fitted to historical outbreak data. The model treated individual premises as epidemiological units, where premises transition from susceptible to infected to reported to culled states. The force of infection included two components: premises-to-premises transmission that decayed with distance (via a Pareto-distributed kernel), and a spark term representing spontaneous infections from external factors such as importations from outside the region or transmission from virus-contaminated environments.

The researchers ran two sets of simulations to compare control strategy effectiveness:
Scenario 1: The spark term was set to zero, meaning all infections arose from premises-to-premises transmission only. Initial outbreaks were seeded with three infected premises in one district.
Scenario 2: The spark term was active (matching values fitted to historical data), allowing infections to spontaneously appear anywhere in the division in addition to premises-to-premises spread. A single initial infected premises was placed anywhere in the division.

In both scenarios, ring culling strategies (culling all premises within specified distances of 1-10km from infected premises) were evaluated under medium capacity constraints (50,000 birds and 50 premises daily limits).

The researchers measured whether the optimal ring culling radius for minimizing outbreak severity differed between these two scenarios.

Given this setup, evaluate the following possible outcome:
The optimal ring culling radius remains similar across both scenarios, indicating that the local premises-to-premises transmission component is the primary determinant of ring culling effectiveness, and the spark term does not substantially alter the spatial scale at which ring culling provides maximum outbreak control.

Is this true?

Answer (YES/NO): NO